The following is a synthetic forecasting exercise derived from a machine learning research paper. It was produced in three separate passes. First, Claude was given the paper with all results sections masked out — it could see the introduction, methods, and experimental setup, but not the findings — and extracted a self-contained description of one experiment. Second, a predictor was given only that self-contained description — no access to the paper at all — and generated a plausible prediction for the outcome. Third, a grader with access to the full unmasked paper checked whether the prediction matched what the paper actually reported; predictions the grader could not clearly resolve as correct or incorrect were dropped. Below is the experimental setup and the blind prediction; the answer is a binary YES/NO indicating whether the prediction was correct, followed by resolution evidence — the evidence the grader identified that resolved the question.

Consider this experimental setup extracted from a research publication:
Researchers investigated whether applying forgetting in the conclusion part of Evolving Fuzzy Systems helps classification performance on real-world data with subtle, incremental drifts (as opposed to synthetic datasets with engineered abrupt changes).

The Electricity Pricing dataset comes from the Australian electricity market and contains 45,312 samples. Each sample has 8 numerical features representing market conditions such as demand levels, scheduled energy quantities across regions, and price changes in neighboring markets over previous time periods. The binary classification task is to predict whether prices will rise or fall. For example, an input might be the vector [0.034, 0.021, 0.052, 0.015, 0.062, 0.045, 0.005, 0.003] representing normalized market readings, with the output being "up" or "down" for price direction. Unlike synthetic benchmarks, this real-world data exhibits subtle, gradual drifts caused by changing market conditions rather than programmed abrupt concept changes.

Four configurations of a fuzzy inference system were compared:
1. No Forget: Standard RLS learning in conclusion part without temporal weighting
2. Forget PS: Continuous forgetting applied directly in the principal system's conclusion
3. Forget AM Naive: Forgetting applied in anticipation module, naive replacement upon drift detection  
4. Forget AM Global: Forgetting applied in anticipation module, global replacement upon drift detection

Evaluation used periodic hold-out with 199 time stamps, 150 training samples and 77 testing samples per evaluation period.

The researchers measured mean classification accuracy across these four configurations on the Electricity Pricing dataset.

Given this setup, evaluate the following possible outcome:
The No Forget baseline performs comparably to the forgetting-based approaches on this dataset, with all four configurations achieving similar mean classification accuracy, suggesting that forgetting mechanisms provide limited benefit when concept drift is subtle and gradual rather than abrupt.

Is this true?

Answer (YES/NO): YES